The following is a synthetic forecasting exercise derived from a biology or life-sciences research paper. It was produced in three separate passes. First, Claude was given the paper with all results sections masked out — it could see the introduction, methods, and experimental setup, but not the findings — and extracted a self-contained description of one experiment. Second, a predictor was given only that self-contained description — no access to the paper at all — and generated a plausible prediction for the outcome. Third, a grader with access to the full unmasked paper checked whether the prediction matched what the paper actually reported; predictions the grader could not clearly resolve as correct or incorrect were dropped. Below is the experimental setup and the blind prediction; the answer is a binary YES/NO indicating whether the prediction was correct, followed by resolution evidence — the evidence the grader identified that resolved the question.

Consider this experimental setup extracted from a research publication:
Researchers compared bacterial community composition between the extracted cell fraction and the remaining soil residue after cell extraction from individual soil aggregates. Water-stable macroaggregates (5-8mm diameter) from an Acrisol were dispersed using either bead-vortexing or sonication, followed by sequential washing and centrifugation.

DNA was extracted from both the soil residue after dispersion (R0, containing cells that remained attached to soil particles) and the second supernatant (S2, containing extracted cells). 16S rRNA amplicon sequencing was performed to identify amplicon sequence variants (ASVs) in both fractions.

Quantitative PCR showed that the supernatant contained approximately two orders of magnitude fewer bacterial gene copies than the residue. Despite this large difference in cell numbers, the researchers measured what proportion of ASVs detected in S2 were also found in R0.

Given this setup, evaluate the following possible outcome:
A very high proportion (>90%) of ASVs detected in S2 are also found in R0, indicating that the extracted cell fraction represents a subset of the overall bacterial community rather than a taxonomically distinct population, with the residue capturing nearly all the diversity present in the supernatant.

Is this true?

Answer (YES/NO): NO